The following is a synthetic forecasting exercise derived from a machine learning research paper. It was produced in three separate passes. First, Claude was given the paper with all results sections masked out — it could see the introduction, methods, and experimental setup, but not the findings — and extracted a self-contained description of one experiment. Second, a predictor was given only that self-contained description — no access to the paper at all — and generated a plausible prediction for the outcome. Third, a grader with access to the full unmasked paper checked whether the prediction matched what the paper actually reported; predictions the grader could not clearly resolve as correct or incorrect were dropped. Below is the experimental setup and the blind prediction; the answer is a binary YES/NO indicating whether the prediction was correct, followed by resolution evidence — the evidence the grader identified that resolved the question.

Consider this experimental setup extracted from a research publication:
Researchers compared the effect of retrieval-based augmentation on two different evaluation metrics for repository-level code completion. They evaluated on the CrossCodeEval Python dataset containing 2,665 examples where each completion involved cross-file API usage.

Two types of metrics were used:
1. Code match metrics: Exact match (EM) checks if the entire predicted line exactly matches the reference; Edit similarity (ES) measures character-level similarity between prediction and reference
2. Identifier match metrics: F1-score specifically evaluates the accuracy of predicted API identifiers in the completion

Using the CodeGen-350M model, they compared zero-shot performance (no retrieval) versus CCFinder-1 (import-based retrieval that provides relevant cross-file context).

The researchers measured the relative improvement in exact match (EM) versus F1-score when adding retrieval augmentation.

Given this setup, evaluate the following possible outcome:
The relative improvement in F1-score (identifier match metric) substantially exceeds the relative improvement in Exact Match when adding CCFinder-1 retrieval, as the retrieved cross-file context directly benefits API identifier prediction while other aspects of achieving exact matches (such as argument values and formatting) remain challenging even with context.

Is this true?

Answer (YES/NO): NO